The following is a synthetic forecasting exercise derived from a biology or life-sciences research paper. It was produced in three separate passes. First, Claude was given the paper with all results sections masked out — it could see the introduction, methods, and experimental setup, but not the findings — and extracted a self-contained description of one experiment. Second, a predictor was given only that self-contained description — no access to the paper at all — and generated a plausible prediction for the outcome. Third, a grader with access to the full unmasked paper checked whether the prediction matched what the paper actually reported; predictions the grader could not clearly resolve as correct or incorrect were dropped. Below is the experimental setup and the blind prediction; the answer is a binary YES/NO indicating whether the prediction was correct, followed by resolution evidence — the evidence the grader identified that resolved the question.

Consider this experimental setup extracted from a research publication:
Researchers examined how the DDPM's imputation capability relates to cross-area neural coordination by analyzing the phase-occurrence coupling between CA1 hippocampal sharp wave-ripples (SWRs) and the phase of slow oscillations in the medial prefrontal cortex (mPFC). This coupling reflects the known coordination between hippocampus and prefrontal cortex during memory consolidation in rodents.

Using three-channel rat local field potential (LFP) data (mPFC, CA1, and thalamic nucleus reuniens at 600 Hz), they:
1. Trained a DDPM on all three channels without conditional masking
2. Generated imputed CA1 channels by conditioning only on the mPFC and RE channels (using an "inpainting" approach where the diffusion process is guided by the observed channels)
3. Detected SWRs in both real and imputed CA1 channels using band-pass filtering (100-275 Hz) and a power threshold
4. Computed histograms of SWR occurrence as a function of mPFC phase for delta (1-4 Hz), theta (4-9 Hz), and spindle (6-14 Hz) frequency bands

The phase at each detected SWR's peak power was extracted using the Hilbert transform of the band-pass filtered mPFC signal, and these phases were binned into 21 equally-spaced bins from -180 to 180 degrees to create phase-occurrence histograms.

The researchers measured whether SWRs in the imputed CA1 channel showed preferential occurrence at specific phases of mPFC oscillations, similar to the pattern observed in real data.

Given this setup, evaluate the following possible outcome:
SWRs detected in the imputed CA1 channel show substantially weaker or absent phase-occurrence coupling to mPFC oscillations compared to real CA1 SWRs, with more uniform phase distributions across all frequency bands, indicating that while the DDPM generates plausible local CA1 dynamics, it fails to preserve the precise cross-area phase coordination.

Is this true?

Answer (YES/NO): NO